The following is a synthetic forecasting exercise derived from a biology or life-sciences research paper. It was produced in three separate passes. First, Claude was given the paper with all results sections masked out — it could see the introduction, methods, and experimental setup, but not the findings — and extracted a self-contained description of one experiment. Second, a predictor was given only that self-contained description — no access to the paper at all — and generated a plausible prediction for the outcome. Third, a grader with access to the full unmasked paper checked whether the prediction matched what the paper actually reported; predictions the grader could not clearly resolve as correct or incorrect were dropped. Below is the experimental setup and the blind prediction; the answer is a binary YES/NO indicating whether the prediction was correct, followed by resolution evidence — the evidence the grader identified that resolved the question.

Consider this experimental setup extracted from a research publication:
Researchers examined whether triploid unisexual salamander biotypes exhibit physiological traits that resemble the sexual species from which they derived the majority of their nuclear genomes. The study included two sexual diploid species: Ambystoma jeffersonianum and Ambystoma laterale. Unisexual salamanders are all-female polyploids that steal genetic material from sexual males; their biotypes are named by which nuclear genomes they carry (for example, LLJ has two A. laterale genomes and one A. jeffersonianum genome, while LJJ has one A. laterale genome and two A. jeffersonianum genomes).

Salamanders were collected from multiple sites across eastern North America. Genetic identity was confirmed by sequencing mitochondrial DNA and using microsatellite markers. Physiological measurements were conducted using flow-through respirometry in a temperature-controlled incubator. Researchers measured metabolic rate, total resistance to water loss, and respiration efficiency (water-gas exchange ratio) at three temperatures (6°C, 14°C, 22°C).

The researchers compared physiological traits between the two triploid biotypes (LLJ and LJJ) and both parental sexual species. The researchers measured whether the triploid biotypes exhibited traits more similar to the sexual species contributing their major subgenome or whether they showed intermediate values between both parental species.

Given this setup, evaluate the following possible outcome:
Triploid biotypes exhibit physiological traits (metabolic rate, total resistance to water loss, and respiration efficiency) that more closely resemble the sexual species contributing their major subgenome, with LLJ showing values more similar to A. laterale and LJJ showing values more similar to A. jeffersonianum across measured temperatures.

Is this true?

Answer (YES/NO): YES